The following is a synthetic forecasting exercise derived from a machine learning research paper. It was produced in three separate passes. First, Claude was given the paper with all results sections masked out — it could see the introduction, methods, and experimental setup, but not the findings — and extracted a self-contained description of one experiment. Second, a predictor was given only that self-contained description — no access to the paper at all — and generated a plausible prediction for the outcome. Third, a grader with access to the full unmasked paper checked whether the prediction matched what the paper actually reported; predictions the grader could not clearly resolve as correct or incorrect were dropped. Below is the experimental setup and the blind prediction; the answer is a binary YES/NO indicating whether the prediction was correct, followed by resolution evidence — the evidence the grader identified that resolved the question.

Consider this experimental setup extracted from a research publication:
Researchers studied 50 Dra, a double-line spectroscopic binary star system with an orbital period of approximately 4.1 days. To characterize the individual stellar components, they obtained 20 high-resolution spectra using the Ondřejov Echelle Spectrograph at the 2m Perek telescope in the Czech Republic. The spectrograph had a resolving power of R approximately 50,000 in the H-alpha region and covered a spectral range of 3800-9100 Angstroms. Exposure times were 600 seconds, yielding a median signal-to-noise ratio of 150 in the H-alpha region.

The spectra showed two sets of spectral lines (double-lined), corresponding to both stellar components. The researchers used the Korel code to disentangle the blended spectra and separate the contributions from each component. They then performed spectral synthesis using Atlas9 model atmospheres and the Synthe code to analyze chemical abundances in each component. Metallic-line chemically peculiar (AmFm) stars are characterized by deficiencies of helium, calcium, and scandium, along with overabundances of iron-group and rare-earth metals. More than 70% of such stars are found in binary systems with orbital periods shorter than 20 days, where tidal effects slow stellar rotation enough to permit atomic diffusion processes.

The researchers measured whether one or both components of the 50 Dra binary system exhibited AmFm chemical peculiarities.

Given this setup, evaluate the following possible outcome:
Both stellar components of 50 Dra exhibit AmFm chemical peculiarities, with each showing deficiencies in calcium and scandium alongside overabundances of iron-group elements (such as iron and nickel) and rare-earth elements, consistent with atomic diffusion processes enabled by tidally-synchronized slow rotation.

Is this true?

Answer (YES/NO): YES